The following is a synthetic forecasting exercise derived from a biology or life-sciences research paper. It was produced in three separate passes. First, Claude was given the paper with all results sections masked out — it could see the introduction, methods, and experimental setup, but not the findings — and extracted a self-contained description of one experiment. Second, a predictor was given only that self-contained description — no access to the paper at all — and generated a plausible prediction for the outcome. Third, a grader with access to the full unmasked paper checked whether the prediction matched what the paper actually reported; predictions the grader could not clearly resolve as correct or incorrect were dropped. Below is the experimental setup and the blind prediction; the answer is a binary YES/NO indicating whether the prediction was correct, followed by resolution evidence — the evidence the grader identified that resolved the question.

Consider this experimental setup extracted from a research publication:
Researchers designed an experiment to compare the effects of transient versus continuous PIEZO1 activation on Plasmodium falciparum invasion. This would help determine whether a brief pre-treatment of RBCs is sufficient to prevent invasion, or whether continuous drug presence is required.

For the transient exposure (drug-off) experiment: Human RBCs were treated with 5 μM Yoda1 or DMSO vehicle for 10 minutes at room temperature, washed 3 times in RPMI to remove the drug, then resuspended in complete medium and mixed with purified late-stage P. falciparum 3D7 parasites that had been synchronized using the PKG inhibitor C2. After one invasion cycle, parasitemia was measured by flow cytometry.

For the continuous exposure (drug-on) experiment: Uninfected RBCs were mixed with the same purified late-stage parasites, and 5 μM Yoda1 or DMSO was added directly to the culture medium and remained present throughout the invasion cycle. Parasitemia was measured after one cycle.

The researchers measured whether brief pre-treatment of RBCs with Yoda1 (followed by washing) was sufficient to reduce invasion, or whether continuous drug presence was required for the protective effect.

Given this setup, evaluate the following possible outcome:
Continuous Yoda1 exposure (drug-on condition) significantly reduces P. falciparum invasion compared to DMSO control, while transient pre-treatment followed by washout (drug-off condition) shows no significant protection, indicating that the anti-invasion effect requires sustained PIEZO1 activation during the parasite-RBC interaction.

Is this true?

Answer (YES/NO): NO